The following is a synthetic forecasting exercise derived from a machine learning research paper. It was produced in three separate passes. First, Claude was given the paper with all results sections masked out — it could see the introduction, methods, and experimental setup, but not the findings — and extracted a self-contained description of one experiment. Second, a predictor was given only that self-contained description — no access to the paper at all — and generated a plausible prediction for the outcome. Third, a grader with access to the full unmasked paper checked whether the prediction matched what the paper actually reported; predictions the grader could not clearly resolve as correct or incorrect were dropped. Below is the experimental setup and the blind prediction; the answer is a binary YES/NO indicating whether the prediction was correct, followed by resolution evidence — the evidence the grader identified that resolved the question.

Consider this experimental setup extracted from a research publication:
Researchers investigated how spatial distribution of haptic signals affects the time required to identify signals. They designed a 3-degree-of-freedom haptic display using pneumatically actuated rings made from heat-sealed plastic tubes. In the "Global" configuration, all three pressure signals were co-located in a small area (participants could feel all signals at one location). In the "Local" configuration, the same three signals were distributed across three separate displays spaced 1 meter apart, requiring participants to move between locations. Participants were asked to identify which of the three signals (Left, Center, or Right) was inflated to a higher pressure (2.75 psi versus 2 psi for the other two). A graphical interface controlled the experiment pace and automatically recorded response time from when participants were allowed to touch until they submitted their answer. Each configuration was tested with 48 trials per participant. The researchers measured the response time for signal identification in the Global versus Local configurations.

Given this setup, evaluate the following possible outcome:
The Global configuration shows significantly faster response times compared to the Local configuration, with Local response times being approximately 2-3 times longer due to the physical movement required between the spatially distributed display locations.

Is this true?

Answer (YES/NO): NO